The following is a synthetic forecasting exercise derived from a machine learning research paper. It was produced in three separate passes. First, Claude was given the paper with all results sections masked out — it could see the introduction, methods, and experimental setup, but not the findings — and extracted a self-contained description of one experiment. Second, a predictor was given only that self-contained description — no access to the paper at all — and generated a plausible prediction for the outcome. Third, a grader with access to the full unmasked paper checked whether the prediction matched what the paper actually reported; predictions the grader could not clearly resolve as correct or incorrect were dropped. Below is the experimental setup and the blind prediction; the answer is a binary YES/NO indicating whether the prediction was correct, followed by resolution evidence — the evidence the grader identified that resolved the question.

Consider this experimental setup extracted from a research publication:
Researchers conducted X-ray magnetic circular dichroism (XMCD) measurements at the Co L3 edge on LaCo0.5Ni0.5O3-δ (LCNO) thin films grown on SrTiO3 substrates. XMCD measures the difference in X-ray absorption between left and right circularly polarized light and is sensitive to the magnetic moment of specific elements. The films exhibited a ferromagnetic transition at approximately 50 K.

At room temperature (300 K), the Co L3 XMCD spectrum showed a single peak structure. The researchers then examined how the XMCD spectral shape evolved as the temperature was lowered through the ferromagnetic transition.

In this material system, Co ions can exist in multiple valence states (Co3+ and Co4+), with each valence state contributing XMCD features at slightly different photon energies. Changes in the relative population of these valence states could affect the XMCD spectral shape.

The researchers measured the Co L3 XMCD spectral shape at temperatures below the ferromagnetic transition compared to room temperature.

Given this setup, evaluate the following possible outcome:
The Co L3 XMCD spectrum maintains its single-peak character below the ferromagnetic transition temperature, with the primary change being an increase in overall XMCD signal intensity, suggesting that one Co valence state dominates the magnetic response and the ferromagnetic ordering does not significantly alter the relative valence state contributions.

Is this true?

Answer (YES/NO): NO